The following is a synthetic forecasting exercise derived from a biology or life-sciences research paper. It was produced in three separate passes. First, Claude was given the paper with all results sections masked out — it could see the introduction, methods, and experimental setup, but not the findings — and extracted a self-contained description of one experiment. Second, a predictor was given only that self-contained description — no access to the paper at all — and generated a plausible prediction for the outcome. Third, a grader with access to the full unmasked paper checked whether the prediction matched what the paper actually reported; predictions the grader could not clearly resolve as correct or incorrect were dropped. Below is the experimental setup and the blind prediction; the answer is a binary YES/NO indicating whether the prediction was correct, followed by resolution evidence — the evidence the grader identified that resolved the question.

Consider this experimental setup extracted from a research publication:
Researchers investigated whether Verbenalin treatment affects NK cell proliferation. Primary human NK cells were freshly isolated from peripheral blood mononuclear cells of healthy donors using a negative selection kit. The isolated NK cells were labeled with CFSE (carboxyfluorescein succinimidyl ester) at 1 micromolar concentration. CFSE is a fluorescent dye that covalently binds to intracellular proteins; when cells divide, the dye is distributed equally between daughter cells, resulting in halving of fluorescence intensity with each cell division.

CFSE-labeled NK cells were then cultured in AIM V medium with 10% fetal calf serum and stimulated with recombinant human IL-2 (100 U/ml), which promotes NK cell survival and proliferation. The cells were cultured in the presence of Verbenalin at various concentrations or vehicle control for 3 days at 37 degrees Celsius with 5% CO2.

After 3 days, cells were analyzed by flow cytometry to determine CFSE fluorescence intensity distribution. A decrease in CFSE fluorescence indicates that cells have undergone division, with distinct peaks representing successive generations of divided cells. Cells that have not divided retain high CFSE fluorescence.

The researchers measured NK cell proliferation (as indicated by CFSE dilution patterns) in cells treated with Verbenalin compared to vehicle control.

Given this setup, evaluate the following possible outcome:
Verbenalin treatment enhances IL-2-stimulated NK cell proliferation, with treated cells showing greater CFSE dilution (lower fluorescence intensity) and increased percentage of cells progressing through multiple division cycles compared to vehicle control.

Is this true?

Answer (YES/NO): NO